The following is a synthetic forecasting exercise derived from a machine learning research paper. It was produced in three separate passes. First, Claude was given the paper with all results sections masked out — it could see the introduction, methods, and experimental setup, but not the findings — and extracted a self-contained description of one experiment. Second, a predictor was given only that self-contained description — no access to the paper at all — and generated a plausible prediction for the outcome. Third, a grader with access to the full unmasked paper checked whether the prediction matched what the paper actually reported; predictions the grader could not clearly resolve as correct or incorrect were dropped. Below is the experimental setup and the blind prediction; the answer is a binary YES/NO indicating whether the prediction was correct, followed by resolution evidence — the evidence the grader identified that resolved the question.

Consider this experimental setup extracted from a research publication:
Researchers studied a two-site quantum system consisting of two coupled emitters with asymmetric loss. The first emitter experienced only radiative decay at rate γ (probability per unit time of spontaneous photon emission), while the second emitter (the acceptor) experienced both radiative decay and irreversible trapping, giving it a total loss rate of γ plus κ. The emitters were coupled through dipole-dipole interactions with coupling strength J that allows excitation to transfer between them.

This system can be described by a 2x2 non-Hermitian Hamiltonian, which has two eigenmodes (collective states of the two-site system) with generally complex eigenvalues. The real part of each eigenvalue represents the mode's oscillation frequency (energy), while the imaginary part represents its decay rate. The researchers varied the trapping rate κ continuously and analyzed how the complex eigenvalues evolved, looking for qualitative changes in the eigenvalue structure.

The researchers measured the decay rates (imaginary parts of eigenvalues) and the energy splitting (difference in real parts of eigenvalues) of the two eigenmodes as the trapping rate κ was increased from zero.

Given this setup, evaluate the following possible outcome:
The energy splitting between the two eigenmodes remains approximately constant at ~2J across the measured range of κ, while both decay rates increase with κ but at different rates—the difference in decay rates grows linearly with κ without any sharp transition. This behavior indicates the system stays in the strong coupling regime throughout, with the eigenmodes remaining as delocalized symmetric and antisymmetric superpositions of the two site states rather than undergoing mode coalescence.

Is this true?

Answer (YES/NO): NO